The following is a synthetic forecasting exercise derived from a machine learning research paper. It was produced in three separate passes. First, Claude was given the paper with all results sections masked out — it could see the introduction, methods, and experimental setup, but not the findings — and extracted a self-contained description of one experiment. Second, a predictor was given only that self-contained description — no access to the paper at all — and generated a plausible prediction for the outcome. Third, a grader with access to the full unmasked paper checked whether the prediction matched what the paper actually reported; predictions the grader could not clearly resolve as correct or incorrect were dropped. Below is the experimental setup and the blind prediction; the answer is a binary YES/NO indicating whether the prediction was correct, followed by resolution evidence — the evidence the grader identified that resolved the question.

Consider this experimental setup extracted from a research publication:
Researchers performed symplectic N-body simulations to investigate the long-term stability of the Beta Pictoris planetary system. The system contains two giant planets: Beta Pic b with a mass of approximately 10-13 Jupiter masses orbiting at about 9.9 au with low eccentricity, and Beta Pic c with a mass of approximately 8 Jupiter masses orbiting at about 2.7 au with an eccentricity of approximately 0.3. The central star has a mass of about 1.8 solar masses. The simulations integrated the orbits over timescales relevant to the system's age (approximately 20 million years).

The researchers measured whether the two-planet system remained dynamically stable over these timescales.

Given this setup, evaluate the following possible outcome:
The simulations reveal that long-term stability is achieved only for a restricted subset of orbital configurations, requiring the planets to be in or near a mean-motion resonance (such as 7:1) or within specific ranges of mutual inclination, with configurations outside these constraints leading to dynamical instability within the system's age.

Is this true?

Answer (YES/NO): NO